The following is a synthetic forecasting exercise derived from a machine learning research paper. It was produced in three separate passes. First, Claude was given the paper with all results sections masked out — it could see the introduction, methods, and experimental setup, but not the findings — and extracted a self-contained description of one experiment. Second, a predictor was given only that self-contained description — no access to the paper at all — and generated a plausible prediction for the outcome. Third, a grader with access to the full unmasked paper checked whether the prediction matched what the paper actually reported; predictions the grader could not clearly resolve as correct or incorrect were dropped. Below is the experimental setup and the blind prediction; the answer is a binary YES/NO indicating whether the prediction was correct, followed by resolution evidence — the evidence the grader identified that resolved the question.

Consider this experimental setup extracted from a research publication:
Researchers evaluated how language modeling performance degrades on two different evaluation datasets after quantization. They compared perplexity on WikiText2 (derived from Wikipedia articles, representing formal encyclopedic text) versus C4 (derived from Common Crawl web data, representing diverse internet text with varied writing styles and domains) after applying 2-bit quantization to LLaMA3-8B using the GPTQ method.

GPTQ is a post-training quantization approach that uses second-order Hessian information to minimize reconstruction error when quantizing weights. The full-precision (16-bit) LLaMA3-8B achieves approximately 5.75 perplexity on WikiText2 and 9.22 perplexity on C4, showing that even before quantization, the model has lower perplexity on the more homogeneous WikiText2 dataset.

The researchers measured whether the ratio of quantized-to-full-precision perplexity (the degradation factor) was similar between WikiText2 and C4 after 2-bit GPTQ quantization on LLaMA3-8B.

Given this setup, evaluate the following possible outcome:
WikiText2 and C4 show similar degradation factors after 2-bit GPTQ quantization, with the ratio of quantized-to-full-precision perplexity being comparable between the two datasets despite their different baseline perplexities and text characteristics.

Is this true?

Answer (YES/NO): NO